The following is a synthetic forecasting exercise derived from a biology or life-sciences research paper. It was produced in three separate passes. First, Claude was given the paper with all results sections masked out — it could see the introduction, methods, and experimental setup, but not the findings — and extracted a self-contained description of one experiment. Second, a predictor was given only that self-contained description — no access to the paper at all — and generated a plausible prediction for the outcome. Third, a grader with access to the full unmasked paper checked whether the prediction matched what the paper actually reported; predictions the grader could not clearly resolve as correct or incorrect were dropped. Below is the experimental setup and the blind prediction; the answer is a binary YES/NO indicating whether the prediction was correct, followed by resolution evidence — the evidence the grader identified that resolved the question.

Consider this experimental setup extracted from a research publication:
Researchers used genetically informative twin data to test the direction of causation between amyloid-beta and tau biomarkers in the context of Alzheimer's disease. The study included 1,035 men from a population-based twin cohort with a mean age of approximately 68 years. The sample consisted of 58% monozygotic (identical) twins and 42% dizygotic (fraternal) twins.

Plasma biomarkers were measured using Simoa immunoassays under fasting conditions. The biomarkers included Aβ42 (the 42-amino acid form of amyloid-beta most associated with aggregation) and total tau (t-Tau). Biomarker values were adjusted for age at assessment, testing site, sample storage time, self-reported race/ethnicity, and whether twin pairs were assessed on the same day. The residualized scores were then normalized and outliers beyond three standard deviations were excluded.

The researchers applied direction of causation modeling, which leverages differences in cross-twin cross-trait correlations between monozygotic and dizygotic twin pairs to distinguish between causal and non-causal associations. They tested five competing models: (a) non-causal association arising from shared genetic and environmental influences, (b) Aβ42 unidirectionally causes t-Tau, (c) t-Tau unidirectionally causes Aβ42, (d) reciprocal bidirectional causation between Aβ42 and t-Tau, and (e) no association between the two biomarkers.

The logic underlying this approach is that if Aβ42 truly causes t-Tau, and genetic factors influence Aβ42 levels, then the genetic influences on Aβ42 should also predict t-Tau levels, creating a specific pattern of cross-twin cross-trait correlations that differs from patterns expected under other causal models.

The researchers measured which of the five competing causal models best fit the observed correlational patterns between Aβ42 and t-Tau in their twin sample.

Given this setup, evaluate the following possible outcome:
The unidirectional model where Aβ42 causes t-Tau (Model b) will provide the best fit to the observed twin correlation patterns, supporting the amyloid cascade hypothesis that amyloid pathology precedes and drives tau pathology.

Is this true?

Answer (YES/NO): NO